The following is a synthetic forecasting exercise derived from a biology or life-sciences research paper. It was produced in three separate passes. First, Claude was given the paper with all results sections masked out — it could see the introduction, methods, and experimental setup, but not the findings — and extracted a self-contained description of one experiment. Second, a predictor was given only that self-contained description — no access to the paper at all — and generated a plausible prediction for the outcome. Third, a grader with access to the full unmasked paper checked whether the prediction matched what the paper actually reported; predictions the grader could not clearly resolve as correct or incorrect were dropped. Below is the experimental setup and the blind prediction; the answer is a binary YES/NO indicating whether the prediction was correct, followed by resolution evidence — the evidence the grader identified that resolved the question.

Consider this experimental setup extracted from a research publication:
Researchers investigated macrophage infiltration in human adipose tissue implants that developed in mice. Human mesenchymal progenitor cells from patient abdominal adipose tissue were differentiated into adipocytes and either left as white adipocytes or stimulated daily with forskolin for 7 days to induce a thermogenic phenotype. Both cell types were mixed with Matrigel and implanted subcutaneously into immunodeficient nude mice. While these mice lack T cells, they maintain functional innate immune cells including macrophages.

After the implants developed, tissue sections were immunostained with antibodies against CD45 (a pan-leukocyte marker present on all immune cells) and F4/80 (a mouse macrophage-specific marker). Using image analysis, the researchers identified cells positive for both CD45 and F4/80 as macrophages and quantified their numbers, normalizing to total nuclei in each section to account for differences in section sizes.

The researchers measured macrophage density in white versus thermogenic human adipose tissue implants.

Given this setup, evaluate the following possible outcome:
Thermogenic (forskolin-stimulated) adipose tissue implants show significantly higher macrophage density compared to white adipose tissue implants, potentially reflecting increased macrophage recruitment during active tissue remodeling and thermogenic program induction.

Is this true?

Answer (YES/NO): YES